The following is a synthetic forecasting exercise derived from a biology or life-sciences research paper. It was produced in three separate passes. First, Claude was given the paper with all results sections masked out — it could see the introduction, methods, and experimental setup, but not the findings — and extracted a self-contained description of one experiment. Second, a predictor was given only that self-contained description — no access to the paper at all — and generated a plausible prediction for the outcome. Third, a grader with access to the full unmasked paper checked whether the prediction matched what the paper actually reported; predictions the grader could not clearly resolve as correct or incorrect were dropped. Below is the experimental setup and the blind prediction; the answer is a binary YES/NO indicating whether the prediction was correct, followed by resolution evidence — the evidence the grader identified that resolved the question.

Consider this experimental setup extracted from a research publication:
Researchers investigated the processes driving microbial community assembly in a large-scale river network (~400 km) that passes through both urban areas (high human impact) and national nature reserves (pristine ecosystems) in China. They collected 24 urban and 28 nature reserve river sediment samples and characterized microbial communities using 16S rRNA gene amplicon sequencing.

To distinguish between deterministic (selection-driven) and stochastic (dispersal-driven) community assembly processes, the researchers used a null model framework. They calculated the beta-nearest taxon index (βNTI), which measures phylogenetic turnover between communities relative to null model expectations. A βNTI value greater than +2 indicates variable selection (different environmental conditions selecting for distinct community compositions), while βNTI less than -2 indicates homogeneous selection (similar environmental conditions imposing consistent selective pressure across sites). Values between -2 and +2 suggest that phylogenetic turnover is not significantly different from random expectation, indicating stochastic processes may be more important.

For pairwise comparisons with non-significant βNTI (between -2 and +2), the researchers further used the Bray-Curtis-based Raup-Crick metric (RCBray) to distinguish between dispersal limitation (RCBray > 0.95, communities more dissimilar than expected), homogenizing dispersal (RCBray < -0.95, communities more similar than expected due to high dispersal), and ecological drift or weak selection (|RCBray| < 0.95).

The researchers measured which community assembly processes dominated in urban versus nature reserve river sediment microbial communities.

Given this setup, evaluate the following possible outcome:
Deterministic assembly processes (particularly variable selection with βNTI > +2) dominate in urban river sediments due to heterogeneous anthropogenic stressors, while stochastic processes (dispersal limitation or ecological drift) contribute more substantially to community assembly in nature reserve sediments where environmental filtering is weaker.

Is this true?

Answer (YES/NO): NO